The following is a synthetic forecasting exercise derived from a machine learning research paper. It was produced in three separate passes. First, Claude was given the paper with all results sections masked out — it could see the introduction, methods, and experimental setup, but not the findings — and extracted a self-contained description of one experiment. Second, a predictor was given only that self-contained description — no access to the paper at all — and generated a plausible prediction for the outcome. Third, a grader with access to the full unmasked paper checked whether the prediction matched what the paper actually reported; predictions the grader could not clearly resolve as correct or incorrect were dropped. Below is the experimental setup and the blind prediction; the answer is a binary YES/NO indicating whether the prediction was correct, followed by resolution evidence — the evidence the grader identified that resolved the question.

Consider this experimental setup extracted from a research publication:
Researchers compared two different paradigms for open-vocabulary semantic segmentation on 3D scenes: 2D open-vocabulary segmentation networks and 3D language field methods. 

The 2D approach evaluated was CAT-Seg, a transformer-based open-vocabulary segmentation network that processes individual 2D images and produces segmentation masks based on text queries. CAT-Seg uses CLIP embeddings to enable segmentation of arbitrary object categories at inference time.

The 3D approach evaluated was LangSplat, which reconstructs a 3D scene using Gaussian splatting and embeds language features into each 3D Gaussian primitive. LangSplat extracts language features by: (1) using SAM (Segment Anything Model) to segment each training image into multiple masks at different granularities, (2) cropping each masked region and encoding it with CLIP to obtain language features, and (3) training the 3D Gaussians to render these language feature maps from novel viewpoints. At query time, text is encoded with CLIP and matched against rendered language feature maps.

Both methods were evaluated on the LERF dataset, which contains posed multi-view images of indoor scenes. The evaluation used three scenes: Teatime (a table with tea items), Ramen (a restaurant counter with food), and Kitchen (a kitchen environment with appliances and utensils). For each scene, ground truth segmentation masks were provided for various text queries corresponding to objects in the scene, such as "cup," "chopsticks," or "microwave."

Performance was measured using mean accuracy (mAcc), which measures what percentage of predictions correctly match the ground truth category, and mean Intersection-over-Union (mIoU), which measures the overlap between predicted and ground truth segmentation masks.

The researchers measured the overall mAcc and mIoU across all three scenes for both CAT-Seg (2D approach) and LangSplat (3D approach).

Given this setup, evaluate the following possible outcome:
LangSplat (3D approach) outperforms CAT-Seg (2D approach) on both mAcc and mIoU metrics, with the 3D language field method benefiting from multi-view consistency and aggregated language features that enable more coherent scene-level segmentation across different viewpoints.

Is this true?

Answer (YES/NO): YES